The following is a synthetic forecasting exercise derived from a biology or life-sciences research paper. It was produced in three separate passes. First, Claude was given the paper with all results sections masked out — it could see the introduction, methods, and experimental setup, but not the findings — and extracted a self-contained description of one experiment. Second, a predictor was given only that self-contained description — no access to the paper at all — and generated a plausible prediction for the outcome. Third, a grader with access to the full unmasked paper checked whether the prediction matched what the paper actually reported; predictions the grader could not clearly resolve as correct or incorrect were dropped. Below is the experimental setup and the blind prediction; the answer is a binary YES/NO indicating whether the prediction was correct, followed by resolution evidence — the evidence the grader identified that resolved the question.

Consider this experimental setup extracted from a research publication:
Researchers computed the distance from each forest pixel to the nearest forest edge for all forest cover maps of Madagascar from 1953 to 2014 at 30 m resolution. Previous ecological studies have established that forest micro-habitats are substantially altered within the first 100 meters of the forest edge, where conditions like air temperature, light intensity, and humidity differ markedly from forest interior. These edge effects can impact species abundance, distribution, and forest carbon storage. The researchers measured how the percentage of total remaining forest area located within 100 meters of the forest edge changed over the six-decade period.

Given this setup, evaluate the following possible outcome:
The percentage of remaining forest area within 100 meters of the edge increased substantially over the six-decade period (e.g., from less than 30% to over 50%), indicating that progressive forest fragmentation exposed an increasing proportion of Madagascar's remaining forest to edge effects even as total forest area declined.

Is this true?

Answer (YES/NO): NO